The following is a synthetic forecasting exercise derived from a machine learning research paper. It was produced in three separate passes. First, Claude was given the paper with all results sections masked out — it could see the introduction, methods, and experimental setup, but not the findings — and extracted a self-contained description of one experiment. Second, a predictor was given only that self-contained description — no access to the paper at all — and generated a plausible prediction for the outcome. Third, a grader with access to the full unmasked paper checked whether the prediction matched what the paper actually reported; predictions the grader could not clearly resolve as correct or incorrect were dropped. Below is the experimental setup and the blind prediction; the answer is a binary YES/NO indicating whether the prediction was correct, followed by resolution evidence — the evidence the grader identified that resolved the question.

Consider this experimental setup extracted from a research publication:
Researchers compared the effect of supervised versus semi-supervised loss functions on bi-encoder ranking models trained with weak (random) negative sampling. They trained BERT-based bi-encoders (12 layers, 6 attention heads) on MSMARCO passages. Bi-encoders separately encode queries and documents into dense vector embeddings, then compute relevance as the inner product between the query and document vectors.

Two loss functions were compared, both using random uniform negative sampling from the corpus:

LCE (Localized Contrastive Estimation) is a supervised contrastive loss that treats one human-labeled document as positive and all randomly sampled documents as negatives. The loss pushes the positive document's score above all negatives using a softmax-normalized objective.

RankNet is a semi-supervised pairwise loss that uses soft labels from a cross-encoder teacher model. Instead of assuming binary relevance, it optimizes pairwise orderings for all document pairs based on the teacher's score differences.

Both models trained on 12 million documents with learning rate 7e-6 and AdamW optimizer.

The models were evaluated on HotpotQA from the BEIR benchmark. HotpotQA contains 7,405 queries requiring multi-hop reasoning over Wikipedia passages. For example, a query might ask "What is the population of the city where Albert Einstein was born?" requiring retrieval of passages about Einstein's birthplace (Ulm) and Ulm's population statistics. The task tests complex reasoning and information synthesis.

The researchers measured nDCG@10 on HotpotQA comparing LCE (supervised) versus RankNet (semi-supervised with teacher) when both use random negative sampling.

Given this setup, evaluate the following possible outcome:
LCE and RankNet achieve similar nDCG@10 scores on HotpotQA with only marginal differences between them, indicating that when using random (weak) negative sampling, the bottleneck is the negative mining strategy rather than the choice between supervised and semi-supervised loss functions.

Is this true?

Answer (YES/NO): NO